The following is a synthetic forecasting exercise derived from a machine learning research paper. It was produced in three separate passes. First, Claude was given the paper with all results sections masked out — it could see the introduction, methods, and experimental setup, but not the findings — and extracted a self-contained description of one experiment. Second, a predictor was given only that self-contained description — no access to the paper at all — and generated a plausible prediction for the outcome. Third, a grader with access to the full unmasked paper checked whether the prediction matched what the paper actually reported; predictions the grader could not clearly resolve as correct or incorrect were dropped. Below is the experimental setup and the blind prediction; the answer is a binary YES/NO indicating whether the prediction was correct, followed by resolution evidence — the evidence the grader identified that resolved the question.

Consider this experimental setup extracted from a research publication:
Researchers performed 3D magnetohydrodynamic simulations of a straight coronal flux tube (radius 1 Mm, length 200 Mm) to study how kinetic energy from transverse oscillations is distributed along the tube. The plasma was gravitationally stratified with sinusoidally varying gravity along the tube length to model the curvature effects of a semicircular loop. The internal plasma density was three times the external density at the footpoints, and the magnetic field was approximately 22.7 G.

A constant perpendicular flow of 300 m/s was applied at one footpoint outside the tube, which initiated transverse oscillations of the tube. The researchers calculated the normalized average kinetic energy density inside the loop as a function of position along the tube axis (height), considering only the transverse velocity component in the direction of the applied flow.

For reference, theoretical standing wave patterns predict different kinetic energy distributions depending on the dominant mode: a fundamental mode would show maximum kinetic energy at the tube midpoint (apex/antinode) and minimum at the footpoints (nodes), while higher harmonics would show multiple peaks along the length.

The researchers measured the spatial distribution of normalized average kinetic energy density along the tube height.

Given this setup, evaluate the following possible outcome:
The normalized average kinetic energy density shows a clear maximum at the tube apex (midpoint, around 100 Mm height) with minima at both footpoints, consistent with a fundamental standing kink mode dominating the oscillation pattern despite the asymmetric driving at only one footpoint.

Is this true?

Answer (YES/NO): YES